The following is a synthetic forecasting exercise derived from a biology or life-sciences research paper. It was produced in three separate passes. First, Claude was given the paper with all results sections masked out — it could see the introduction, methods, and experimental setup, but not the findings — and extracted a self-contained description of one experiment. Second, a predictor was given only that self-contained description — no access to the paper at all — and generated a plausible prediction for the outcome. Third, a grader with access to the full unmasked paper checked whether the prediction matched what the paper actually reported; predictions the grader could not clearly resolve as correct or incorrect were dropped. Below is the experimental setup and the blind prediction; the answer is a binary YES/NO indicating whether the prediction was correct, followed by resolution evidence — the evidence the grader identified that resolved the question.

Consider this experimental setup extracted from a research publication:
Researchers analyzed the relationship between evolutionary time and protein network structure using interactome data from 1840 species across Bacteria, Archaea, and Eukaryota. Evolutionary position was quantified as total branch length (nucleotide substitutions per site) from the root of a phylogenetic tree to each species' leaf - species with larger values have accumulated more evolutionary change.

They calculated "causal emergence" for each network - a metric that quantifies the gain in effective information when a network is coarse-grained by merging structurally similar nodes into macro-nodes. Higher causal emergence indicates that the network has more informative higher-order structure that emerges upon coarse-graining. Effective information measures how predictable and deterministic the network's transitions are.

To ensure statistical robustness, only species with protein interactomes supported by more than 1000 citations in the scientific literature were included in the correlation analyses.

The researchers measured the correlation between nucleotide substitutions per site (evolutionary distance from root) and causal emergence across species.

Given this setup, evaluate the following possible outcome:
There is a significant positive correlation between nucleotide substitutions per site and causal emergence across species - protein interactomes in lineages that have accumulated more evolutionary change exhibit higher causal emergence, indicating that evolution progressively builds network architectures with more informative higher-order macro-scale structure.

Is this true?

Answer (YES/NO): YES